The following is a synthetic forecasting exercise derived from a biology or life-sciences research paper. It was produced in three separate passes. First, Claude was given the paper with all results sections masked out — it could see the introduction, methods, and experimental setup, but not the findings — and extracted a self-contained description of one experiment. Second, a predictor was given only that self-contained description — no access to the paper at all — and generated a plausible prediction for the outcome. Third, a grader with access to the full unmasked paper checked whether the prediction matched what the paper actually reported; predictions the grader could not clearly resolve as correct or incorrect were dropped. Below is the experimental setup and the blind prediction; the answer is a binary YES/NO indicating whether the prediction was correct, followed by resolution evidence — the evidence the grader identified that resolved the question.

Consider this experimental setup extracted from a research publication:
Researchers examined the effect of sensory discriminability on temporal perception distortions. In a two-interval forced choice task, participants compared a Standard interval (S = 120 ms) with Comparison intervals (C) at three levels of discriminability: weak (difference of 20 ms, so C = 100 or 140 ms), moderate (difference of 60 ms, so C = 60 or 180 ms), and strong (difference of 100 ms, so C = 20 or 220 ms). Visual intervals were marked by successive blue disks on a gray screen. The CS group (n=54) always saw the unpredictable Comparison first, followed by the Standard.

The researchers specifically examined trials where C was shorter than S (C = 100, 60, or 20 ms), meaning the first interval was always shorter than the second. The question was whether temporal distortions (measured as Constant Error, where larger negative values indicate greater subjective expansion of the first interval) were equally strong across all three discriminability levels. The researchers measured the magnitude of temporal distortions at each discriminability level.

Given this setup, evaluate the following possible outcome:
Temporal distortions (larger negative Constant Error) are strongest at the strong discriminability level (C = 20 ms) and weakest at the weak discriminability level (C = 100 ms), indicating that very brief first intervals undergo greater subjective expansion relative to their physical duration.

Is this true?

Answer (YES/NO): NO